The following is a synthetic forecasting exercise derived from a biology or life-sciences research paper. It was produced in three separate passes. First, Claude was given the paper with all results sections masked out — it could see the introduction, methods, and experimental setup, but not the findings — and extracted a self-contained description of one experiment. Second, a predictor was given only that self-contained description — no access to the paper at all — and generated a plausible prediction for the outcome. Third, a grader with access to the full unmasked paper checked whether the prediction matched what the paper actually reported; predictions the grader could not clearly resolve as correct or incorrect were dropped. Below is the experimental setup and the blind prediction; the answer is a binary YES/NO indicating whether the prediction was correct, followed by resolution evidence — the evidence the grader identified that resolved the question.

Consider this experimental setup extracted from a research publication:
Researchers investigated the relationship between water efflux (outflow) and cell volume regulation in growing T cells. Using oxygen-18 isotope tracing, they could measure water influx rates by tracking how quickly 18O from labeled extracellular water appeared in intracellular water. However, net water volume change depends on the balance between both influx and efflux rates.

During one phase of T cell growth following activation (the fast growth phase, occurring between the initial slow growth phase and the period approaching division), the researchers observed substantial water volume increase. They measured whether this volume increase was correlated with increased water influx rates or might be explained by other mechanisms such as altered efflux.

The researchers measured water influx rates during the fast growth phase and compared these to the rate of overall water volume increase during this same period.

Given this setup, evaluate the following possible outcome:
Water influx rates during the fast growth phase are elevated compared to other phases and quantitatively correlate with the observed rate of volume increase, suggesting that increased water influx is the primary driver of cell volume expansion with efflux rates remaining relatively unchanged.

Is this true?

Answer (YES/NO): NO